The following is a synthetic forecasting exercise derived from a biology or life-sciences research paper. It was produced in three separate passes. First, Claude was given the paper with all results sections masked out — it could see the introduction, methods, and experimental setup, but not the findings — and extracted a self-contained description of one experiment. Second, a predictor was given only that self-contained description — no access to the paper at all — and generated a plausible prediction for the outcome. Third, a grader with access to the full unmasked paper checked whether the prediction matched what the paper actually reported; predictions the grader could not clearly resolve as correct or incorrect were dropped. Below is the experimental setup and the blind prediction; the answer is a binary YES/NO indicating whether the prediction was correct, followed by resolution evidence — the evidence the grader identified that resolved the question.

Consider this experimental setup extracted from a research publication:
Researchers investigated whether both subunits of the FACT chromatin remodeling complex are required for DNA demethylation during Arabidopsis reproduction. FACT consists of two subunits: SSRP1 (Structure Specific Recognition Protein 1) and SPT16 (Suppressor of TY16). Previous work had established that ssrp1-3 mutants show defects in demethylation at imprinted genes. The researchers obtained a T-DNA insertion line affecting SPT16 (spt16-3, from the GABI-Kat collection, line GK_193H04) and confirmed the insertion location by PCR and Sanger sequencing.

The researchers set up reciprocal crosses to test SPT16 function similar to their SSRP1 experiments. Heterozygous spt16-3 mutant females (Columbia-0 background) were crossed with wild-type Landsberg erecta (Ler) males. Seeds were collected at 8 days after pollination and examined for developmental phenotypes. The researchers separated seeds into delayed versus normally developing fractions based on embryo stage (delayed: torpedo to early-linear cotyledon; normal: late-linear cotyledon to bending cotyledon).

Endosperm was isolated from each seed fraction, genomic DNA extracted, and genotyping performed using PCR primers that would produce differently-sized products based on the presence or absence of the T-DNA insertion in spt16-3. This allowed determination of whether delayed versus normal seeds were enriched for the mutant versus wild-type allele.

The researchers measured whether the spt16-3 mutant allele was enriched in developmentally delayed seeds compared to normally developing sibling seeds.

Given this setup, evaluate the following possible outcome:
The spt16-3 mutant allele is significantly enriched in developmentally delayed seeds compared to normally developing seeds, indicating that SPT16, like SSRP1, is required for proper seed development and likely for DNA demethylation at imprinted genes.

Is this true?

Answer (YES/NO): YES